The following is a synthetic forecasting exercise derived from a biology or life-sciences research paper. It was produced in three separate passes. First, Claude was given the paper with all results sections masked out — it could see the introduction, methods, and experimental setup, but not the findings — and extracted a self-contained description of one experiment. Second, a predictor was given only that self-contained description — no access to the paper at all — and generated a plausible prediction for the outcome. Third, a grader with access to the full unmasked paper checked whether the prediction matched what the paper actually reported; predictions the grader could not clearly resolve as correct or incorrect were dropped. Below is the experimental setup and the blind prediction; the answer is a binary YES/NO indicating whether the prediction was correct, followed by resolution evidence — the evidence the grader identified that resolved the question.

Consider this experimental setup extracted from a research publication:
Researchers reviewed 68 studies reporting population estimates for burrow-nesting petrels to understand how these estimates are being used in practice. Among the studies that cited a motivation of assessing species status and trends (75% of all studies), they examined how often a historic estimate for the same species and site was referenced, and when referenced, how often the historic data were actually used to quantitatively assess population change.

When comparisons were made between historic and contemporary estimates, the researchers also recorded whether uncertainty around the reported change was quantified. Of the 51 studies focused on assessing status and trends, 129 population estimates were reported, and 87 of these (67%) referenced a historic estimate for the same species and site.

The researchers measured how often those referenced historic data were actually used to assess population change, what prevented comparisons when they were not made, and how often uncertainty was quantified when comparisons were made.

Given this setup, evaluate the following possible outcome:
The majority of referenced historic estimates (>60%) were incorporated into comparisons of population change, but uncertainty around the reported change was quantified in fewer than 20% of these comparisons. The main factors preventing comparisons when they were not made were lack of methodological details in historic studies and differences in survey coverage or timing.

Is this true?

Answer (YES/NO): NO